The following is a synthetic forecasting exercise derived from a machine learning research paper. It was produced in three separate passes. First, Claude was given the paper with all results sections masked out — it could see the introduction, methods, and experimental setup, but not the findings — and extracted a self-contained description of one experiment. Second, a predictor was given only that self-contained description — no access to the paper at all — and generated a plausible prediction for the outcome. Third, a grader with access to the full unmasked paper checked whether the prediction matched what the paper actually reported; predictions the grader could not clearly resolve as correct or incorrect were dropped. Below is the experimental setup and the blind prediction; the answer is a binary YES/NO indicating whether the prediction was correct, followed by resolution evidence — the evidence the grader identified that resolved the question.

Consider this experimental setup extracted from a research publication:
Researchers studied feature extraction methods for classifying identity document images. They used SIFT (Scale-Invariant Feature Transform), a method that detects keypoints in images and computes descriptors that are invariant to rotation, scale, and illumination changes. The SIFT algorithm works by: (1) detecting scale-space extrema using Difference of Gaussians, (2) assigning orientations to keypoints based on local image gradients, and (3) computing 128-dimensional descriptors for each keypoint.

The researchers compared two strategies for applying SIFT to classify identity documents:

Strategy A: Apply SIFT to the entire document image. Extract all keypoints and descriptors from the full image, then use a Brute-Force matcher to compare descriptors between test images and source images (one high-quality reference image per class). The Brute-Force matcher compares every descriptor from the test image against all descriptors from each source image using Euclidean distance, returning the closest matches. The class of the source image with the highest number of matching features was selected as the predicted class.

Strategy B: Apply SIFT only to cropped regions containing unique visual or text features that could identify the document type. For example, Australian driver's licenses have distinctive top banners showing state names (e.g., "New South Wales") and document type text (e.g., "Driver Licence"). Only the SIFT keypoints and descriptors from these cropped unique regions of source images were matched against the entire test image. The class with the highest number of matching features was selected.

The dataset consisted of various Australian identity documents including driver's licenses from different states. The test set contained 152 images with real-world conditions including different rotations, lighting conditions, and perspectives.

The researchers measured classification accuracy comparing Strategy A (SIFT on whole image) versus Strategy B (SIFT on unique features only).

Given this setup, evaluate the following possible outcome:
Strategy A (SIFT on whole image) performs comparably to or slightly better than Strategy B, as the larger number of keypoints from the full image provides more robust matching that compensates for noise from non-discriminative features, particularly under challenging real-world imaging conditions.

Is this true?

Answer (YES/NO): NO